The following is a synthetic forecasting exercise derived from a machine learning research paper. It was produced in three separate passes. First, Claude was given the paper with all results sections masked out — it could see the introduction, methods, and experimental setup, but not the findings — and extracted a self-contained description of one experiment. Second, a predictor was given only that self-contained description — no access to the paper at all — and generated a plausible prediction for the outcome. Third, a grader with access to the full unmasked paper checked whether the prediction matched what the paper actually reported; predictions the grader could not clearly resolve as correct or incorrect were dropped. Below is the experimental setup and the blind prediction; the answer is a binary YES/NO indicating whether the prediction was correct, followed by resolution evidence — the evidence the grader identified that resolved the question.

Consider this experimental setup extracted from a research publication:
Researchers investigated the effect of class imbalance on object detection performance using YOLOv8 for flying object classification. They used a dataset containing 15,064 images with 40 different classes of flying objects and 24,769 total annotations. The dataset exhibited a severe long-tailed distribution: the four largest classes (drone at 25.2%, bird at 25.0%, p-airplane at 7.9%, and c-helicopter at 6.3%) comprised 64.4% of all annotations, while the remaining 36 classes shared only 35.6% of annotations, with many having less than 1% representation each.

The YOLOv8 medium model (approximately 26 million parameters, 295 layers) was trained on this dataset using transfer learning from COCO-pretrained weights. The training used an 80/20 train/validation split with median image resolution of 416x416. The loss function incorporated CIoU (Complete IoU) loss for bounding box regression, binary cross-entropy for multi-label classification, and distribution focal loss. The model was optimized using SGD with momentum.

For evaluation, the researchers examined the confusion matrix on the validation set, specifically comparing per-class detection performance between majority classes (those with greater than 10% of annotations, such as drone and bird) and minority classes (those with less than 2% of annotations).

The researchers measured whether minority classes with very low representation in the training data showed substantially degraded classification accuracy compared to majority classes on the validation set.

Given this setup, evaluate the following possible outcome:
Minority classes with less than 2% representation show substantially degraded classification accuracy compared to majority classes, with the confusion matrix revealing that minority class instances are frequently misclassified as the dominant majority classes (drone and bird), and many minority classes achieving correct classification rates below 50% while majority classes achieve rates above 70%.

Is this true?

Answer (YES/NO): NO